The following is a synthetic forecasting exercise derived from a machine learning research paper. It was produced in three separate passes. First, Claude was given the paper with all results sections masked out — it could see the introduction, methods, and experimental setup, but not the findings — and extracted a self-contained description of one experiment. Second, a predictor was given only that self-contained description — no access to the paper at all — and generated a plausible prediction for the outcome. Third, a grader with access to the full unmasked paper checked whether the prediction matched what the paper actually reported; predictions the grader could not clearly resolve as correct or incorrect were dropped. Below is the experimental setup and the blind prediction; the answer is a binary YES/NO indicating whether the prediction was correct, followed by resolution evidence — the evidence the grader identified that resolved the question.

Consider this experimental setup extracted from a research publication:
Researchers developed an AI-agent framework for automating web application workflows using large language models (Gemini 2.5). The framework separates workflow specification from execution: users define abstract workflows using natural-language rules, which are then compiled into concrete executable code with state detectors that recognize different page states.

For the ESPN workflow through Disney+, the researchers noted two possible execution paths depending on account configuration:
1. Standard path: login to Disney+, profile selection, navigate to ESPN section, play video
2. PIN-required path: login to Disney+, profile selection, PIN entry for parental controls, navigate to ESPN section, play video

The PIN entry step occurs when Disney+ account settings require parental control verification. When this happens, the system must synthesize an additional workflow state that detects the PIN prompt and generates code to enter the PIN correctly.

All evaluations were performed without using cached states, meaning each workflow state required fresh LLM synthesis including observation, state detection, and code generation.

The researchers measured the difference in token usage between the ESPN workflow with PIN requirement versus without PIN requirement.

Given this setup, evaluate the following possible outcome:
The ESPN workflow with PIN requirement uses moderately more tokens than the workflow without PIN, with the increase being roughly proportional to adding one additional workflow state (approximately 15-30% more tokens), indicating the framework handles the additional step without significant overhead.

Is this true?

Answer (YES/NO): NO